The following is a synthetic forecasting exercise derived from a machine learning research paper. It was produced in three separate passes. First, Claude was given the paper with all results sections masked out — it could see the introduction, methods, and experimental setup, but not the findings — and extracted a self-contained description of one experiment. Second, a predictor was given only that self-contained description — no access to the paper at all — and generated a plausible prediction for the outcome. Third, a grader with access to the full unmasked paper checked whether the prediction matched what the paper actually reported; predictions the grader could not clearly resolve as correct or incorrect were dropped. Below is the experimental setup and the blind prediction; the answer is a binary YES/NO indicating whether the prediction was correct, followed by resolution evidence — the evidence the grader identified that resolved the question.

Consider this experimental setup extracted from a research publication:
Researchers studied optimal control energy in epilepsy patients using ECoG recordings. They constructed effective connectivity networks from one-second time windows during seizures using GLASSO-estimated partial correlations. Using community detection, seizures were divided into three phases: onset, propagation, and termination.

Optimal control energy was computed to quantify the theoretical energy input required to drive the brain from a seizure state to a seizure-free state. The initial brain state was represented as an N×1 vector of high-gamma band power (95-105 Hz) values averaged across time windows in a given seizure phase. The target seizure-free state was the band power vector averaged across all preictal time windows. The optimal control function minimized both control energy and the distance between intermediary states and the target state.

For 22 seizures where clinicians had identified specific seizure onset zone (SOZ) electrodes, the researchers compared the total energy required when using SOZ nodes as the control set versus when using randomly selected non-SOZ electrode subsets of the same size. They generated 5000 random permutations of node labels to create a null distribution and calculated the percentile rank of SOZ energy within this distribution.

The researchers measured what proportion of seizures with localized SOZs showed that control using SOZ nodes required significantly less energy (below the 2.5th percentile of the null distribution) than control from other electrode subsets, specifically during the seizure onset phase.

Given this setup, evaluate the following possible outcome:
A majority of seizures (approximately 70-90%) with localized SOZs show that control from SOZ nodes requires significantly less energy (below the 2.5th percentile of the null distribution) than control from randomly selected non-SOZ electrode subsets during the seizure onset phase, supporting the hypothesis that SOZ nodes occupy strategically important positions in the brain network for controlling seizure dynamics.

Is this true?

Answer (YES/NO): NO